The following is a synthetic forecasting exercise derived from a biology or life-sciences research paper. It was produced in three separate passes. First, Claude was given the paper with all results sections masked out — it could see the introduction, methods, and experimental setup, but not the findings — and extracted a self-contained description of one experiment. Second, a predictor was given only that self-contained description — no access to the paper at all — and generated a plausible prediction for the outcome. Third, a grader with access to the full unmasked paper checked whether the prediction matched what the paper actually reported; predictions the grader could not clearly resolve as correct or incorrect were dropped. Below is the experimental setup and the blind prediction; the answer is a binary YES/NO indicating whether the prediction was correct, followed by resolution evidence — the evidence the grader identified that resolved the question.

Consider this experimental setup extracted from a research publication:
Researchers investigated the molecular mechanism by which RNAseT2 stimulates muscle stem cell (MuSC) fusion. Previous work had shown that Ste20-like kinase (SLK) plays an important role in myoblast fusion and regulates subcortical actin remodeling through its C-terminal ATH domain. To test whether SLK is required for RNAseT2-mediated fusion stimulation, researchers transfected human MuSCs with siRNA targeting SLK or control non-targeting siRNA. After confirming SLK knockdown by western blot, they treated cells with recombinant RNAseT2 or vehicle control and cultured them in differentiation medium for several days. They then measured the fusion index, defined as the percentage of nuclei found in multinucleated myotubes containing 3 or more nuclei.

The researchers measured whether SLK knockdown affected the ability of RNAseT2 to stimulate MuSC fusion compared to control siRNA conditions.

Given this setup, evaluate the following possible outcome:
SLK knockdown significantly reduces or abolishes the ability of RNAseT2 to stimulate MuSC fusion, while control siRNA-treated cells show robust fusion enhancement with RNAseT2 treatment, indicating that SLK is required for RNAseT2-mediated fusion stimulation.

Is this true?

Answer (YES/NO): YES